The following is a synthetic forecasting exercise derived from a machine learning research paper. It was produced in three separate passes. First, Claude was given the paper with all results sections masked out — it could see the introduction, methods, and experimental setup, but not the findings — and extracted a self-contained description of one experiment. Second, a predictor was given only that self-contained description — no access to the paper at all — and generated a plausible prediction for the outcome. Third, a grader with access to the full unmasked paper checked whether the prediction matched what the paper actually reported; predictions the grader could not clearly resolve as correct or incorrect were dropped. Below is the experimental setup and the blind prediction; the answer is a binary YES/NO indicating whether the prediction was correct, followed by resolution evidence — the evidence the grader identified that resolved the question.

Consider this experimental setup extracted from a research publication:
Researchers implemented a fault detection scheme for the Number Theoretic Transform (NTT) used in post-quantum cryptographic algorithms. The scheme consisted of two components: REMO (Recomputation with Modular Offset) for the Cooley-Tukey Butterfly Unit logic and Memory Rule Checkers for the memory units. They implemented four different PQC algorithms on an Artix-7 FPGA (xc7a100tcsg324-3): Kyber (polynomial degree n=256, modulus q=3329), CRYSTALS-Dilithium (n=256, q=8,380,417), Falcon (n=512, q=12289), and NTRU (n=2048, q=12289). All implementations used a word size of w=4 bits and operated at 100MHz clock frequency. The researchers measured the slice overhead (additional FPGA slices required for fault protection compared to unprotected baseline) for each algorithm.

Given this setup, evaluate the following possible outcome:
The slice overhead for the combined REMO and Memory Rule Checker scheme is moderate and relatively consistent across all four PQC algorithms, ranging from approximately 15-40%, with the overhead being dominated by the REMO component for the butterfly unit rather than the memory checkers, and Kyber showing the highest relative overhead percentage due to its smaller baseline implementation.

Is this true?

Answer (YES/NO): NO